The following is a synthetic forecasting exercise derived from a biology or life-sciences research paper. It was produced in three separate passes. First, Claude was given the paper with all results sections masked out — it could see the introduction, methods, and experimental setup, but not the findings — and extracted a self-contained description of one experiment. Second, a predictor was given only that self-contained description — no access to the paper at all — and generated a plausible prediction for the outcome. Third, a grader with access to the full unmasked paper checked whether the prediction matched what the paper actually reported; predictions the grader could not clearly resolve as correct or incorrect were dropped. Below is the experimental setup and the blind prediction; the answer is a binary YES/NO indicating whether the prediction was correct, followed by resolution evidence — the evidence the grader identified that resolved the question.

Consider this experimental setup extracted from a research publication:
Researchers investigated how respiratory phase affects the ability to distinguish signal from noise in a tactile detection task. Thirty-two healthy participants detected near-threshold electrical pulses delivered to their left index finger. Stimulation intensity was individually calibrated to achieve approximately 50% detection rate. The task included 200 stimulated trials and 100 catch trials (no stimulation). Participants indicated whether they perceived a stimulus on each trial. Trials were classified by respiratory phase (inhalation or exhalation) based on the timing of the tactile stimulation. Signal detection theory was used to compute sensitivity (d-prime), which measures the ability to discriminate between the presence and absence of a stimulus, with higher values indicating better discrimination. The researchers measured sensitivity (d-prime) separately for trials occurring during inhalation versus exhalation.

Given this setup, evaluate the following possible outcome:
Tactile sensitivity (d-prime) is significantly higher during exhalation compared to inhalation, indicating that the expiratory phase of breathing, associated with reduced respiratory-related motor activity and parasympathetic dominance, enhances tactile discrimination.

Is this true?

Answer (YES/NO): YES